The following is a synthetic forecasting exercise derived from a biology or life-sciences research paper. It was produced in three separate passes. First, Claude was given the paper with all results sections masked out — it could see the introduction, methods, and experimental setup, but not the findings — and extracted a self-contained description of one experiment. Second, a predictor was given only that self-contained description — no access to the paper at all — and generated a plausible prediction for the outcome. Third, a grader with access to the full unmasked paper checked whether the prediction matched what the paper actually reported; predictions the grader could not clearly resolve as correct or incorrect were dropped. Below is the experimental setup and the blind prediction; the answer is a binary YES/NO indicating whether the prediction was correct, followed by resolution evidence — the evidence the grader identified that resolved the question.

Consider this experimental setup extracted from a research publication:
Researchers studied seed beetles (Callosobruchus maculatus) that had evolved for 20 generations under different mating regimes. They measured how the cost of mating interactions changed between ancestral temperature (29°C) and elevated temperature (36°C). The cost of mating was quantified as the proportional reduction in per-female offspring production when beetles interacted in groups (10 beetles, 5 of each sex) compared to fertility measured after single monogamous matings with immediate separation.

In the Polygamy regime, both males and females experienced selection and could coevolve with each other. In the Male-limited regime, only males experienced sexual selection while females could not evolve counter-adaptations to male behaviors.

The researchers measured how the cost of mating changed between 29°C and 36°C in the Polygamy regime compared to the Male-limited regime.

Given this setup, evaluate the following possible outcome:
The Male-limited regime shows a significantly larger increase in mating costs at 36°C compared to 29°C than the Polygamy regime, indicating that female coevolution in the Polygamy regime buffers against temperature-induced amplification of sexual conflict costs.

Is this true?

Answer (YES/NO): NO